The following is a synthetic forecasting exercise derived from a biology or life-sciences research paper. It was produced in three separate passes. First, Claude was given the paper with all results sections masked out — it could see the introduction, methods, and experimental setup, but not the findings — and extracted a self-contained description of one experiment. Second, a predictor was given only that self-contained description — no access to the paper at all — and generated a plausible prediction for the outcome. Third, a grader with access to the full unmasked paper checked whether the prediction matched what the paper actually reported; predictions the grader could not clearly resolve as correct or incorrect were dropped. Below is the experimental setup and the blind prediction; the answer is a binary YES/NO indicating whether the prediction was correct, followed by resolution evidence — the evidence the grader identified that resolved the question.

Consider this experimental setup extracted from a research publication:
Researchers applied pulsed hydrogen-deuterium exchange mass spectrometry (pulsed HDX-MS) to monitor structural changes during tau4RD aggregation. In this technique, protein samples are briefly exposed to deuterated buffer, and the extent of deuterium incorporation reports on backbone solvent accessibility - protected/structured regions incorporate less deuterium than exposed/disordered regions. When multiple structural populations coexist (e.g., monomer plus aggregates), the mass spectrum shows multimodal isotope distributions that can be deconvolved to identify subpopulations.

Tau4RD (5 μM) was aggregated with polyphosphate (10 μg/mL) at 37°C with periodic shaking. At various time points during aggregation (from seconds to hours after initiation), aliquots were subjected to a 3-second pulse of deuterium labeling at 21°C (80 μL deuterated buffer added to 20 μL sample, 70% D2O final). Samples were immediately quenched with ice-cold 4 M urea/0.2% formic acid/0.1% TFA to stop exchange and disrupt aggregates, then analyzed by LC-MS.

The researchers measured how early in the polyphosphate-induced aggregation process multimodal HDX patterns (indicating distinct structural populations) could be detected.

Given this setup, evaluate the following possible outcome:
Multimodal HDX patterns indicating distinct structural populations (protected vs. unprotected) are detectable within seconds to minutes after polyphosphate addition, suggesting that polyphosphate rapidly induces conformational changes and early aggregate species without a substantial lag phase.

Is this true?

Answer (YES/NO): YES